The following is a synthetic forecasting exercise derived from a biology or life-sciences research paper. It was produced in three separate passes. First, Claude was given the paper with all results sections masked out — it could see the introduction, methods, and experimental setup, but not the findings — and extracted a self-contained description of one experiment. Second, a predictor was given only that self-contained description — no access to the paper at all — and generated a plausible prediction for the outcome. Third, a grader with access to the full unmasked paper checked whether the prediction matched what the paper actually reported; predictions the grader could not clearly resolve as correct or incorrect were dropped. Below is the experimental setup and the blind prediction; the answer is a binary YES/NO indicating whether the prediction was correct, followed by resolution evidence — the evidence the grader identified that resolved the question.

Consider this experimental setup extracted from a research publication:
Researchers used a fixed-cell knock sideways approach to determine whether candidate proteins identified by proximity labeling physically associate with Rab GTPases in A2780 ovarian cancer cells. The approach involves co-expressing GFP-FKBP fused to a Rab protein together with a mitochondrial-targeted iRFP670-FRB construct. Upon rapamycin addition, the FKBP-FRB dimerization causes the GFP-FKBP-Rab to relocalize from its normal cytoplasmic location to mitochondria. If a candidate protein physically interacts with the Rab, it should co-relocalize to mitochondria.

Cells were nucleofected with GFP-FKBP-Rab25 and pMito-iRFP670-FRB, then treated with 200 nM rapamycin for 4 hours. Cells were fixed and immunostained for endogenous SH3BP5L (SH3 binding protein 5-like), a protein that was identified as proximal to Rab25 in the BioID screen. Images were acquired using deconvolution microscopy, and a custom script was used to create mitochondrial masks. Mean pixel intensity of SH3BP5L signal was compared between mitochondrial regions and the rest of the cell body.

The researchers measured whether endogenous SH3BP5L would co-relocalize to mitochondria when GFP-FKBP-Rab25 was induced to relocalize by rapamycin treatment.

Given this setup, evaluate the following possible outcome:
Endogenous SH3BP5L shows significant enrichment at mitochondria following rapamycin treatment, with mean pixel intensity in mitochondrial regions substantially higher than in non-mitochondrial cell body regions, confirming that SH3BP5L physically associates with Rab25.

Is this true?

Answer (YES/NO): YES